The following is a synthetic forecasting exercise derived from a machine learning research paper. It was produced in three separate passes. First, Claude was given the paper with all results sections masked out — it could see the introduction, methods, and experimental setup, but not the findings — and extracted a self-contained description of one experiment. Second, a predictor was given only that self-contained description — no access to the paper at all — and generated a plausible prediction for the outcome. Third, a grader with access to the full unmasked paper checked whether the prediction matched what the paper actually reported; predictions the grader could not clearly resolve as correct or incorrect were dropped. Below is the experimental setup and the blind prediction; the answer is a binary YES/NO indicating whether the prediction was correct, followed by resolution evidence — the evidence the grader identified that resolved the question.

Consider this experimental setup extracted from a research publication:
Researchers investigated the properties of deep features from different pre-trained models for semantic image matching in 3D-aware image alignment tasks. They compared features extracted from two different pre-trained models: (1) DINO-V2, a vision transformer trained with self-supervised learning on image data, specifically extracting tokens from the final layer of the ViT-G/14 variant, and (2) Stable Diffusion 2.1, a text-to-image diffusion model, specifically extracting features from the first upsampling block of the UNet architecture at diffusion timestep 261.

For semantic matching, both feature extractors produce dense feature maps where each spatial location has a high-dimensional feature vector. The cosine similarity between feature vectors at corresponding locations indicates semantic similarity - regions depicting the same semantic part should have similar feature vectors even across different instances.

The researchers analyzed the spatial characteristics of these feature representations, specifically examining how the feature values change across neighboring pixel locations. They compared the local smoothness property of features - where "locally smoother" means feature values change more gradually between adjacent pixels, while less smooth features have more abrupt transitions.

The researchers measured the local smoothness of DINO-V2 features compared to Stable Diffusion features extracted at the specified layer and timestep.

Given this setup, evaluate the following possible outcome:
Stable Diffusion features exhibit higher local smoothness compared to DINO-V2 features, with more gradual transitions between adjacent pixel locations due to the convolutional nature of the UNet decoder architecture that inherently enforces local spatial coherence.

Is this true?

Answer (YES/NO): YES